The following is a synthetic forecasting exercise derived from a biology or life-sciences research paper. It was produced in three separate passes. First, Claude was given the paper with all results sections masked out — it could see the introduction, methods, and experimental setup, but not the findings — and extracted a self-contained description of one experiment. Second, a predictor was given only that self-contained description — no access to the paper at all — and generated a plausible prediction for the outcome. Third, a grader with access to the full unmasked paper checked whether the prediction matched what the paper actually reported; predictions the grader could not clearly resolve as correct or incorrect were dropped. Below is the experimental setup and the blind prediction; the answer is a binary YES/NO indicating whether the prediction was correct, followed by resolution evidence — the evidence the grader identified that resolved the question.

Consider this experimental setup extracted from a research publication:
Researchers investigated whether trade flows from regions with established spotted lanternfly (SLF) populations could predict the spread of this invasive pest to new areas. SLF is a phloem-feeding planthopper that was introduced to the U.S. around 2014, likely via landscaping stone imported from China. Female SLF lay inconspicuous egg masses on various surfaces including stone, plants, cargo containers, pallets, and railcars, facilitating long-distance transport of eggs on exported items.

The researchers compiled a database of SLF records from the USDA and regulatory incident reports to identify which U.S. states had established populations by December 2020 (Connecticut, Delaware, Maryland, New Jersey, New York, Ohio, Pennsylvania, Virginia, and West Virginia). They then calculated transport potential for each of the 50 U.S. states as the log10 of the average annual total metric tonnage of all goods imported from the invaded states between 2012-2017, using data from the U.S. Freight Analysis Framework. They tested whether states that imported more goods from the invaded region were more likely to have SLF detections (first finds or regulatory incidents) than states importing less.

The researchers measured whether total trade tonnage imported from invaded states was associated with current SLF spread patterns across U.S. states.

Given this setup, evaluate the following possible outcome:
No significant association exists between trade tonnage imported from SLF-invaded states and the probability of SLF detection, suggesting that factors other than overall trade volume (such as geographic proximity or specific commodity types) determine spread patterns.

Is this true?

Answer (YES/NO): NO